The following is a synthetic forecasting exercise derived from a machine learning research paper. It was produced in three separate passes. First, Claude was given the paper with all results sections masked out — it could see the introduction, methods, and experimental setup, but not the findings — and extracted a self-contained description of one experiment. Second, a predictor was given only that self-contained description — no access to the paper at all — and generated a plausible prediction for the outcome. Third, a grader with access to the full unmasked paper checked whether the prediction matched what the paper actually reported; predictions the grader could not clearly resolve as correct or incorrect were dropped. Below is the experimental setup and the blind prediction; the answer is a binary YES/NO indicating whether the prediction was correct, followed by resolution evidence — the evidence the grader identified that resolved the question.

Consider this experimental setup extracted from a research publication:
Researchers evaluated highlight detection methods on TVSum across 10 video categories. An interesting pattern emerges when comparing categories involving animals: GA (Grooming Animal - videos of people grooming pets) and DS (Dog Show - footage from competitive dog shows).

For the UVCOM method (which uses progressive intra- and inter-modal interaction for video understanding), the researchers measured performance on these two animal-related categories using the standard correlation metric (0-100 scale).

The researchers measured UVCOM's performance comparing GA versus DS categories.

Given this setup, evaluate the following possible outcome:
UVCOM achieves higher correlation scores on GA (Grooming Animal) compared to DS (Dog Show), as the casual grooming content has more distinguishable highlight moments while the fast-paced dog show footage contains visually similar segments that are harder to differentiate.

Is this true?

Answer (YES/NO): YES